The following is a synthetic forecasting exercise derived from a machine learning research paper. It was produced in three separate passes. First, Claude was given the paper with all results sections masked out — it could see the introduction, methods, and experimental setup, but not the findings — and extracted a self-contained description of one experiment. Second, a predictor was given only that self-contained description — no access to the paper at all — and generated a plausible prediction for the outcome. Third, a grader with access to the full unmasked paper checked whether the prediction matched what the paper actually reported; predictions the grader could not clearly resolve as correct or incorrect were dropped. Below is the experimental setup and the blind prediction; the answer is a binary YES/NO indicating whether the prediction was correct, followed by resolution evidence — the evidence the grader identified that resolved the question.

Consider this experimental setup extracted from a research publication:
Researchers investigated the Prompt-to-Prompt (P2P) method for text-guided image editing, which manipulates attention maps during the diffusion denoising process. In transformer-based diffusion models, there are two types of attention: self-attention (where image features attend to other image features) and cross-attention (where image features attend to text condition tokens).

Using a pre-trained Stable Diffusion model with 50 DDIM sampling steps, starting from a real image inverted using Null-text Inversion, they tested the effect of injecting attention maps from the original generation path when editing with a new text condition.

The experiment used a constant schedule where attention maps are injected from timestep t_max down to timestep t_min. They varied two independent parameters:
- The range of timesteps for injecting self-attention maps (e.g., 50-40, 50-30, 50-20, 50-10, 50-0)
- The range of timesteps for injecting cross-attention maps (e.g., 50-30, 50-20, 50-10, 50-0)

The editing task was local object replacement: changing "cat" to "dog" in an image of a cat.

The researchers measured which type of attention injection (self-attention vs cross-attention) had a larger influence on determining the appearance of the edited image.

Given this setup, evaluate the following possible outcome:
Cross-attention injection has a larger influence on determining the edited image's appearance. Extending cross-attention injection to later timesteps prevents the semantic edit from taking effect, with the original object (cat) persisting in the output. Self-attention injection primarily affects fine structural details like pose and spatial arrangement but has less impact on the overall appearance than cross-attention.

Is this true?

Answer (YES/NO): NO